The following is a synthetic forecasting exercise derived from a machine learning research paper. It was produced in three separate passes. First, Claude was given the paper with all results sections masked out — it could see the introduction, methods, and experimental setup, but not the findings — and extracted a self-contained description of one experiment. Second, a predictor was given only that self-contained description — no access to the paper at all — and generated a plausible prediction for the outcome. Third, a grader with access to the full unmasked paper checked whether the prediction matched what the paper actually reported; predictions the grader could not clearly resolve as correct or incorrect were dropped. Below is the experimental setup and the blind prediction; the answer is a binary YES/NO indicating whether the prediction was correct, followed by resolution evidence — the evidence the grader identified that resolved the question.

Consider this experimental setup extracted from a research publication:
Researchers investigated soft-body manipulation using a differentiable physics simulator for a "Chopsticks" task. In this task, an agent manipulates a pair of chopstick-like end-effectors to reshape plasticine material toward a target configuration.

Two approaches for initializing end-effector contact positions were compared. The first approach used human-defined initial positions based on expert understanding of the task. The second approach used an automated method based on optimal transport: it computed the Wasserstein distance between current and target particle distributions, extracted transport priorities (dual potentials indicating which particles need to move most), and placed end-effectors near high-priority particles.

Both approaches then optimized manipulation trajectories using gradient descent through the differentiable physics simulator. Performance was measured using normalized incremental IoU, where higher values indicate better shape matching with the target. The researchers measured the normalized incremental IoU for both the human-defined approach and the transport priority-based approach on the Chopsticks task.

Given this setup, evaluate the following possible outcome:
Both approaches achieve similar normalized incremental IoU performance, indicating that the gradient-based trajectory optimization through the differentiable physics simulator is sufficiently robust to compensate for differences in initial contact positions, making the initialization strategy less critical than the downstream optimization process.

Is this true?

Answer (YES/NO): NO